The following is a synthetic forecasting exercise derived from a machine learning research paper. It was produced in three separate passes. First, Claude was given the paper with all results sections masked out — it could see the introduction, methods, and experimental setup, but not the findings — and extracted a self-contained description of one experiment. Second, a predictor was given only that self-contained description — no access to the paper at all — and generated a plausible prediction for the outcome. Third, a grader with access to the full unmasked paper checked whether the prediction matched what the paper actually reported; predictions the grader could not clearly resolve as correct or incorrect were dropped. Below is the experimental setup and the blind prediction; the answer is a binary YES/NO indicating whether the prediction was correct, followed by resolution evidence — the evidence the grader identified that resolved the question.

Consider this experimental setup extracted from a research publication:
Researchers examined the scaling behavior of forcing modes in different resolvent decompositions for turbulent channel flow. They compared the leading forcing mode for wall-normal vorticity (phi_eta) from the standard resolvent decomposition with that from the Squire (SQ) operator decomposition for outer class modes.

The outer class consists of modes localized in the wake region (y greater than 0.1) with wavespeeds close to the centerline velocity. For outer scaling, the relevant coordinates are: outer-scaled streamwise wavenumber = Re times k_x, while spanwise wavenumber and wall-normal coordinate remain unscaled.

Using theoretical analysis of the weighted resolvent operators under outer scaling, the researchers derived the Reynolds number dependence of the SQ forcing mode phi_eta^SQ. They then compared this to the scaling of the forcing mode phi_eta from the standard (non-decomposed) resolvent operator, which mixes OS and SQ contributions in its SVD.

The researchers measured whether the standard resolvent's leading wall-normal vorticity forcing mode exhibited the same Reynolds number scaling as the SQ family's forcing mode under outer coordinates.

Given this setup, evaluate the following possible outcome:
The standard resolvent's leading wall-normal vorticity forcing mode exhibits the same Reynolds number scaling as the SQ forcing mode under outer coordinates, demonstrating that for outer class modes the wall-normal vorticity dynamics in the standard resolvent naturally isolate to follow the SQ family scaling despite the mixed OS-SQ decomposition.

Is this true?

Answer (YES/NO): NO